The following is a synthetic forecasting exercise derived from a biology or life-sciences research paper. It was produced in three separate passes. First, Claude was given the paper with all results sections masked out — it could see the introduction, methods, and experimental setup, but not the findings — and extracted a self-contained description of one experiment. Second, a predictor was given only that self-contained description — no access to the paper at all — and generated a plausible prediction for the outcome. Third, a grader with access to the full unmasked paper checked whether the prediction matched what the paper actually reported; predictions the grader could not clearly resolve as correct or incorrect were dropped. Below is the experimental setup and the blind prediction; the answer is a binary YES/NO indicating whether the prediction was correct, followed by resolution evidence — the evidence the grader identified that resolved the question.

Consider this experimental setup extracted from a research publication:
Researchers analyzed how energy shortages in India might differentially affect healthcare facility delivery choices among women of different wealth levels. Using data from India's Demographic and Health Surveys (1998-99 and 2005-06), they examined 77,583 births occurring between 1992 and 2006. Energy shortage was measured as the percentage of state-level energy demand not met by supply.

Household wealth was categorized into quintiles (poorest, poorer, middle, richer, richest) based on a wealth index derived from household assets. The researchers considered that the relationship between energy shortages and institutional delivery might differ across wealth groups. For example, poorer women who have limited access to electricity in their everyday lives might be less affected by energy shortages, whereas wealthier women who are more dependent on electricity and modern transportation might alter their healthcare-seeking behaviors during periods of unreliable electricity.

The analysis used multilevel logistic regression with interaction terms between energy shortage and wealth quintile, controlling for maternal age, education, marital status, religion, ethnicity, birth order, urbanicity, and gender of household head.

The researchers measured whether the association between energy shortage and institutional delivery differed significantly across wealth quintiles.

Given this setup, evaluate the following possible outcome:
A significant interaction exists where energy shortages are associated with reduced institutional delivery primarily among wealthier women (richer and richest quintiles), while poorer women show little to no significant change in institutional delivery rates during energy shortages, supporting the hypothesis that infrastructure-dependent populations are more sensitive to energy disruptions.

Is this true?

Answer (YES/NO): NO